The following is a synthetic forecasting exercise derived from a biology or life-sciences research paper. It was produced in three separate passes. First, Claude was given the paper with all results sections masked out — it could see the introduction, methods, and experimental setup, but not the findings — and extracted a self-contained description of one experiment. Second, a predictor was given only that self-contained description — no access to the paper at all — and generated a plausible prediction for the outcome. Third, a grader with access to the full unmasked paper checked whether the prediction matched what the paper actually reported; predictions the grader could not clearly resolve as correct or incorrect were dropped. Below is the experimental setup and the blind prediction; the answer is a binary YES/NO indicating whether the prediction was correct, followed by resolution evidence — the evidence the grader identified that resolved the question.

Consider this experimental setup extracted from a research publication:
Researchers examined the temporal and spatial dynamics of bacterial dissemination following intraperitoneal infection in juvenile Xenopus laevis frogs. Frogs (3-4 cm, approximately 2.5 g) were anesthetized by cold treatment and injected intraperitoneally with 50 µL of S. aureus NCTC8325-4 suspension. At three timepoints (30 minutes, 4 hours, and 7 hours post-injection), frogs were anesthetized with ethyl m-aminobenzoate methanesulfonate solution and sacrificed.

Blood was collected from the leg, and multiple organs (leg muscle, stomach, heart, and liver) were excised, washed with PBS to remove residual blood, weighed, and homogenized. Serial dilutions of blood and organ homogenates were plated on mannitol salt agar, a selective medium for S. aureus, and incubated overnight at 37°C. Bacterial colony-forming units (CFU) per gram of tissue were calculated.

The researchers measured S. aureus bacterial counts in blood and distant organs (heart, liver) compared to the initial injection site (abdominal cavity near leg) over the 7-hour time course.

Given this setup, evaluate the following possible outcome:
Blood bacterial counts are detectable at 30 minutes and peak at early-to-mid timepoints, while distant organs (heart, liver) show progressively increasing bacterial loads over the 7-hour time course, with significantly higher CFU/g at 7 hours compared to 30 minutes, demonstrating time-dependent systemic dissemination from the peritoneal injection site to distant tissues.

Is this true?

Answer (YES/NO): NO